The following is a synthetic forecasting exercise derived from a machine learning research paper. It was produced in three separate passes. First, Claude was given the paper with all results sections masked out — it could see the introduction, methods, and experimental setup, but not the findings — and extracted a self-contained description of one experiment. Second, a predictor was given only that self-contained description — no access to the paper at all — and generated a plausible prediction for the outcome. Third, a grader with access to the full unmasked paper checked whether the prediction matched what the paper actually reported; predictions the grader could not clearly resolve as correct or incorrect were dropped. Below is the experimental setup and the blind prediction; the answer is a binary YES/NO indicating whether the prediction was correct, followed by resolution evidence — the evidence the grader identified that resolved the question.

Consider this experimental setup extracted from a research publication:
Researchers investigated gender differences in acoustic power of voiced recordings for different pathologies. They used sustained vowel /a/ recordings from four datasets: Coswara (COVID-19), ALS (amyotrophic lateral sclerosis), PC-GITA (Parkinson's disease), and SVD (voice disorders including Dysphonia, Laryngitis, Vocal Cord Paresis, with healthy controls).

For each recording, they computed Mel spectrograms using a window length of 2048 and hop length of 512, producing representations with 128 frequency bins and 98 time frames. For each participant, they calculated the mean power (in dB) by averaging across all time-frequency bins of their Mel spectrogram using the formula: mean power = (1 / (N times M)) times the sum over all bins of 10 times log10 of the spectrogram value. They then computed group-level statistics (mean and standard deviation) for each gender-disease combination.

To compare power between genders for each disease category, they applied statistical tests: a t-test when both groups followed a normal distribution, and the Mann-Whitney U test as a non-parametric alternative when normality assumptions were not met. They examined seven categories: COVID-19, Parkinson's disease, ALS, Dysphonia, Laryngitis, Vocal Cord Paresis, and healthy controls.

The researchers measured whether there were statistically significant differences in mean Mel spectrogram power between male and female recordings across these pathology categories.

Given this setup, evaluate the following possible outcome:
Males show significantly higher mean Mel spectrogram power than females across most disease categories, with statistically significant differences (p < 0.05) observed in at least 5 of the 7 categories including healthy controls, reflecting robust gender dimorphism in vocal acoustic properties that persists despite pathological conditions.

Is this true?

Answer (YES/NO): NO